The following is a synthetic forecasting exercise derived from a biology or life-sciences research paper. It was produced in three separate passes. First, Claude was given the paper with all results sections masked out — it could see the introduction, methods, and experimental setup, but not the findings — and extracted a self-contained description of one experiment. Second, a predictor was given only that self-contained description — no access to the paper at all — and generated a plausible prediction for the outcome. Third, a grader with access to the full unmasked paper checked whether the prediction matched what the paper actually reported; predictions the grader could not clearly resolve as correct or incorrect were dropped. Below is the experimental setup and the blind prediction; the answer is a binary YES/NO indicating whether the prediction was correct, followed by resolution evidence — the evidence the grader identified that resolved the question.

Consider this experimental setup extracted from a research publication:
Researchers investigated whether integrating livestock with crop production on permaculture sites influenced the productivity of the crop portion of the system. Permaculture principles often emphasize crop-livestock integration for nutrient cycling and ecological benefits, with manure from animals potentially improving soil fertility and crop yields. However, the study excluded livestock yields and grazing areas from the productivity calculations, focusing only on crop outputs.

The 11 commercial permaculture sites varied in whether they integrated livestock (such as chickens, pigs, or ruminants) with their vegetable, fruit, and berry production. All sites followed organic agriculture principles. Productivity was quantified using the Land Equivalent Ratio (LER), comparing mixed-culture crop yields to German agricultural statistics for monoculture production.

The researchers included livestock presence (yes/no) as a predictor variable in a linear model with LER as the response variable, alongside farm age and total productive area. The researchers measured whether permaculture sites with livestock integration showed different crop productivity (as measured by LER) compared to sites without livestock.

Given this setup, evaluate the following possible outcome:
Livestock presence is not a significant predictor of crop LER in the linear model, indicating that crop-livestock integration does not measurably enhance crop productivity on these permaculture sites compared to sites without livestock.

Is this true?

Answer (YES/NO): YES